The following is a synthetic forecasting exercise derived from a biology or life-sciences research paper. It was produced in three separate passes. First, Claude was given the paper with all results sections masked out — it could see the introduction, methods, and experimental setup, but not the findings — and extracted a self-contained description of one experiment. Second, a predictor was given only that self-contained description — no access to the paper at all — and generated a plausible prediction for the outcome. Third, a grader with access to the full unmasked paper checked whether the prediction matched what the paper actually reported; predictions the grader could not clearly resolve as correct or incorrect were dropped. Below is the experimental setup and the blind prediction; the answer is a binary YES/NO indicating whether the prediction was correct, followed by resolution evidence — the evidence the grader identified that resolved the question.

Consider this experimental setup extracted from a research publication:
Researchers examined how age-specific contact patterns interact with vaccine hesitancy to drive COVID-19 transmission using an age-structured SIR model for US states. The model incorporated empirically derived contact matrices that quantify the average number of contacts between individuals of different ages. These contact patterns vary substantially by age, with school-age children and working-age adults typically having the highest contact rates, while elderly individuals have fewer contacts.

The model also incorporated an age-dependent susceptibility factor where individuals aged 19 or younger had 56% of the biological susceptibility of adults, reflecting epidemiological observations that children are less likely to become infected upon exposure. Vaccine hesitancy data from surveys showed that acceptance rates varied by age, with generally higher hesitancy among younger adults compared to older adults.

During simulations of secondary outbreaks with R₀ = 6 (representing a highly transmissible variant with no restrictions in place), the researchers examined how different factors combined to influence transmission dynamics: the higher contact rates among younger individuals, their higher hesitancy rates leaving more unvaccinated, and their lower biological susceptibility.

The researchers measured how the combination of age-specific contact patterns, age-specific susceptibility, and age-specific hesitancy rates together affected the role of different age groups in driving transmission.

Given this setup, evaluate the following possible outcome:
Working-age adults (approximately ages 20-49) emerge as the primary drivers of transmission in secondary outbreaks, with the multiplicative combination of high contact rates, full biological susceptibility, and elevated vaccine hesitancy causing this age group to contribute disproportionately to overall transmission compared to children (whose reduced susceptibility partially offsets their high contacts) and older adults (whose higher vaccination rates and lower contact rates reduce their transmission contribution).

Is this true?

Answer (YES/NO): NO